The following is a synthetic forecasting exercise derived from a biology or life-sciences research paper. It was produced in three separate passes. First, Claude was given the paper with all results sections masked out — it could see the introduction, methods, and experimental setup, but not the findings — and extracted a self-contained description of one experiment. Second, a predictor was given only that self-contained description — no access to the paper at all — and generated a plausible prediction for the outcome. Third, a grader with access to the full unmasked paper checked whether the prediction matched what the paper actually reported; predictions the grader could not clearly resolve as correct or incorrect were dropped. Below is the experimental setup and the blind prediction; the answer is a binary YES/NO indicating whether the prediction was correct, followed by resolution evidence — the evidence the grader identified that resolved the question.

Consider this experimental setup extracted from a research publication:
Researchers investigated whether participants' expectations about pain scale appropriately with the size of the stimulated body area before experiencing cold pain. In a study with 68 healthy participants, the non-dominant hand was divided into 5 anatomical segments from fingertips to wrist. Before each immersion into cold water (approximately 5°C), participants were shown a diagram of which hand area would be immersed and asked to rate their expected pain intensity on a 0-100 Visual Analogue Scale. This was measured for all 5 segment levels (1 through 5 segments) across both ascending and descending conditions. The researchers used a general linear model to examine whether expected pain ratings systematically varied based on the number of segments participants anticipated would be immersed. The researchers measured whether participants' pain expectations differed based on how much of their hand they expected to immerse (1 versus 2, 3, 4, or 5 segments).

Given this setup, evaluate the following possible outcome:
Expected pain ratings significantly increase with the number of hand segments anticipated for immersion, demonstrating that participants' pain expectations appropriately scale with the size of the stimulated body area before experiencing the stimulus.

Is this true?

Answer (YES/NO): YES